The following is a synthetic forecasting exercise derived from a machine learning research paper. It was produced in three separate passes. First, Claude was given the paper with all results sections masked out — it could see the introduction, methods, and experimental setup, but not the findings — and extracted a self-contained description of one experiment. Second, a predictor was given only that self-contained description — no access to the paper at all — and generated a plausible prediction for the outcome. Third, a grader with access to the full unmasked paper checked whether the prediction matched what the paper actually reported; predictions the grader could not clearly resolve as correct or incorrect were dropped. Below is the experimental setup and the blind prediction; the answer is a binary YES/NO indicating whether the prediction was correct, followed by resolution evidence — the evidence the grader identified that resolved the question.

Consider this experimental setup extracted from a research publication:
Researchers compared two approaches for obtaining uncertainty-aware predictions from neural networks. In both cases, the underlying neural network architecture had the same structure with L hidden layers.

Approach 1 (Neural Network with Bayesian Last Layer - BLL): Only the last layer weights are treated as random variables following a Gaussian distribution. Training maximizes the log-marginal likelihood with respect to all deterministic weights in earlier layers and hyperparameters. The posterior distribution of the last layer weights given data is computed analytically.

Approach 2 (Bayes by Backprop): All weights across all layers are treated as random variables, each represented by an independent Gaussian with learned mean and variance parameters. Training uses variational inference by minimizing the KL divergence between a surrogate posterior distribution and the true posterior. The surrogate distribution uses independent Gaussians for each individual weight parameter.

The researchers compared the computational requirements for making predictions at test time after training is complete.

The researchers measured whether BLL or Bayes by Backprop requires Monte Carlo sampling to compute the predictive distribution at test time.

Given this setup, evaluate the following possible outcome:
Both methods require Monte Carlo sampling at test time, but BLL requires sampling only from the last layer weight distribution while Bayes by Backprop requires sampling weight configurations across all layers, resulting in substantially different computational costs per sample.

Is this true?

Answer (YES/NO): NO